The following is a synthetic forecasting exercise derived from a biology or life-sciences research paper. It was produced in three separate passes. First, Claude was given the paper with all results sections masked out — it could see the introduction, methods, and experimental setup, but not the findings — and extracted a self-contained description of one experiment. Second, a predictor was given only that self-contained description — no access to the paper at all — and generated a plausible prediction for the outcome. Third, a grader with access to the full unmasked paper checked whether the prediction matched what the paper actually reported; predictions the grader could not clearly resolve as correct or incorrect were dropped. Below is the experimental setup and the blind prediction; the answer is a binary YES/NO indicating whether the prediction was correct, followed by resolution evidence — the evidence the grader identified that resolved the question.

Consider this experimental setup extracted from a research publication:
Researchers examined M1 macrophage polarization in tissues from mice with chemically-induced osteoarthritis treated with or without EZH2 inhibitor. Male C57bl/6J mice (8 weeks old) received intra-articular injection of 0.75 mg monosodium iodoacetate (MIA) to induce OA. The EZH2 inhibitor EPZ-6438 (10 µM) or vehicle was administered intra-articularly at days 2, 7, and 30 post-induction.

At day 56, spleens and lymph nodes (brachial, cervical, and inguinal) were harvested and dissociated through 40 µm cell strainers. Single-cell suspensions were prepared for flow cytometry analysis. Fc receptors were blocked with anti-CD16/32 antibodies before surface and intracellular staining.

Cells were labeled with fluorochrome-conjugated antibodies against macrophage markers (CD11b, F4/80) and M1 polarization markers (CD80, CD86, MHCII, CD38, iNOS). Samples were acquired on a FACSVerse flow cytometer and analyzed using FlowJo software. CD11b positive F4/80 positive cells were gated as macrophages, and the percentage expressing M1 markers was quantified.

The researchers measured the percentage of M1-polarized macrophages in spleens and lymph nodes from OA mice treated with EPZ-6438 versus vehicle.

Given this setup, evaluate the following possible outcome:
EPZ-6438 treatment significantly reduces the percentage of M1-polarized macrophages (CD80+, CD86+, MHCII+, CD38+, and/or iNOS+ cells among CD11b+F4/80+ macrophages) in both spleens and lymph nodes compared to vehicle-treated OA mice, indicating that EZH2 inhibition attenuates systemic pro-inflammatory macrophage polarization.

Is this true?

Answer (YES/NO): NO